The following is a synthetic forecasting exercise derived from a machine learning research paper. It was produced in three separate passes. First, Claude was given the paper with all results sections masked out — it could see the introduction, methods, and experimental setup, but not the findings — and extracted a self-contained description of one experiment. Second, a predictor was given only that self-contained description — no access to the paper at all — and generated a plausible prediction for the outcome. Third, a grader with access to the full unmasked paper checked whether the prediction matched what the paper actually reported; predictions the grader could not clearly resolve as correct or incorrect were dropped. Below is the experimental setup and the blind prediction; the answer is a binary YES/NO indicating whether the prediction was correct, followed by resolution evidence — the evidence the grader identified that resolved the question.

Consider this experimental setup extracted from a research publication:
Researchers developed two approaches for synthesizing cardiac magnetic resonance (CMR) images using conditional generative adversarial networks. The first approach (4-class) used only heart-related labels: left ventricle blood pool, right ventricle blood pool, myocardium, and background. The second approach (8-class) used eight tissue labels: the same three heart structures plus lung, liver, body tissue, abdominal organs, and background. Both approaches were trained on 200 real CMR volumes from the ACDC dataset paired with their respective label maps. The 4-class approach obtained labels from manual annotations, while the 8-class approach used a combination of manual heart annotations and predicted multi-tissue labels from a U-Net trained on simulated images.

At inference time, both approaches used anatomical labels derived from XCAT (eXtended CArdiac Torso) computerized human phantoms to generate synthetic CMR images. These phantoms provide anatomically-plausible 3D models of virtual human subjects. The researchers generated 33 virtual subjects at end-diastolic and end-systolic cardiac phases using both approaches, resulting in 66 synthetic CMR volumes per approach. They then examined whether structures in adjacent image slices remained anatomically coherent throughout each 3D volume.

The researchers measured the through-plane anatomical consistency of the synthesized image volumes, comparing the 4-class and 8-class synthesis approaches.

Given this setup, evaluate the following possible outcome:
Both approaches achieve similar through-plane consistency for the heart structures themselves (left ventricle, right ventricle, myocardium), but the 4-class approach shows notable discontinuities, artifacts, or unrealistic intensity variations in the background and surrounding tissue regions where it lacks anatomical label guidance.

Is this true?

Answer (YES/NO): YES